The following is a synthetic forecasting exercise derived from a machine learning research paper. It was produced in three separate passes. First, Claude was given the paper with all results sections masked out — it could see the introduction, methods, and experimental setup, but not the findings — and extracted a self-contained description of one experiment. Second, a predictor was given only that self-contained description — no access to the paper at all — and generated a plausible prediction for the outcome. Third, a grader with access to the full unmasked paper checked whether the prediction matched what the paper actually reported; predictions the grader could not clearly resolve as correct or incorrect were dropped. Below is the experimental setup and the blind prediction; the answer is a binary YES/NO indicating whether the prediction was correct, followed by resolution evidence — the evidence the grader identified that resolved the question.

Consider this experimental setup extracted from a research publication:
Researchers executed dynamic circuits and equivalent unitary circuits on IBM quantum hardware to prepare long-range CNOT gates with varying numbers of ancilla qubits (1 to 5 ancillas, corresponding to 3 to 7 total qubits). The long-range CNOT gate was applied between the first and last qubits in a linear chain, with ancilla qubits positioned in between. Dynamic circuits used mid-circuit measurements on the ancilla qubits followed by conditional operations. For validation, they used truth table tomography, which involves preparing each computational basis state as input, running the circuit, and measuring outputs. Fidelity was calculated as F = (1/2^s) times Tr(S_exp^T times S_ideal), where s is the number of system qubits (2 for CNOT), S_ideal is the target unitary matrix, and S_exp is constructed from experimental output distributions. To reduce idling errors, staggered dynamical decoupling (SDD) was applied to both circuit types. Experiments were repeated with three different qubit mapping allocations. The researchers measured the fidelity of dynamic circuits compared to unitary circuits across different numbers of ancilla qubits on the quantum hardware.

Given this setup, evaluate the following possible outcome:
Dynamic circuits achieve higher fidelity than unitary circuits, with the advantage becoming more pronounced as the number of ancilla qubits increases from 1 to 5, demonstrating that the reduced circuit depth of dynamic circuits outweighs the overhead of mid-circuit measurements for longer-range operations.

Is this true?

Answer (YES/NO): NO